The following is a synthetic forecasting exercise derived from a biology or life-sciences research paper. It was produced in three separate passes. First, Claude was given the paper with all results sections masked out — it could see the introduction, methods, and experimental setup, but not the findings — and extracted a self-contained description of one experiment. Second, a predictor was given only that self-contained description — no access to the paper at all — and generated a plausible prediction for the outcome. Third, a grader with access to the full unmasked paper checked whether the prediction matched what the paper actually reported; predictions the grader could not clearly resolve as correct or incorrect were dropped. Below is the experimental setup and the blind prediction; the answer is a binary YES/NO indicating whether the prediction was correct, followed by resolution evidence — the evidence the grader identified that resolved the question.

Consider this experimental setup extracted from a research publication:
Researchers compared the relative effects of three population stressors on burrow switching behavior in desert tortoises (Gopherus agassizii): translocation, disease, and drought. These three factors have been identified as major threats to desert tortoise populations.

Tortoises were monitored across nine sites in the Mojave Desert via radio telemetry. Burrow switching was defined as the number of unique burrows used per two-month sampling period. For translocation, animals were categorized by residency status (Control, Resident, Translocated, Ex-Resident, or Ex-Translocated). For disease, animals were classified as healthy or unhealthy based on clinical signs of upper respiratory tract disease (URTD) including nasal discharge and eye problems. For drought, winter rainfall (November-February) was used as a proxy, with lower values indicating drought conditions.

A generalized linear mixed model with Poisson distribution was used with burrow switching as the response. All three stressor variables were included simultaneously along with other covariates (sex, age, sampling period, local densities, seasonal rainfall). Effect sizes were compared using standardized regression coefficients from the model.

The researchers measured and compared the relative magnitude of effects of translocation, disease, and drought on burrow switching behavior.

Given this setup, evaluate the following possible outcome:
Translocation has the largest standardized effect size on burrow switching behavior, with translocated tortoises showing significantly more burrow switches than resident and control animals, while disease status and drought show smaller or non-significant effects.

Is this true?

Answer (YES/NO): NO